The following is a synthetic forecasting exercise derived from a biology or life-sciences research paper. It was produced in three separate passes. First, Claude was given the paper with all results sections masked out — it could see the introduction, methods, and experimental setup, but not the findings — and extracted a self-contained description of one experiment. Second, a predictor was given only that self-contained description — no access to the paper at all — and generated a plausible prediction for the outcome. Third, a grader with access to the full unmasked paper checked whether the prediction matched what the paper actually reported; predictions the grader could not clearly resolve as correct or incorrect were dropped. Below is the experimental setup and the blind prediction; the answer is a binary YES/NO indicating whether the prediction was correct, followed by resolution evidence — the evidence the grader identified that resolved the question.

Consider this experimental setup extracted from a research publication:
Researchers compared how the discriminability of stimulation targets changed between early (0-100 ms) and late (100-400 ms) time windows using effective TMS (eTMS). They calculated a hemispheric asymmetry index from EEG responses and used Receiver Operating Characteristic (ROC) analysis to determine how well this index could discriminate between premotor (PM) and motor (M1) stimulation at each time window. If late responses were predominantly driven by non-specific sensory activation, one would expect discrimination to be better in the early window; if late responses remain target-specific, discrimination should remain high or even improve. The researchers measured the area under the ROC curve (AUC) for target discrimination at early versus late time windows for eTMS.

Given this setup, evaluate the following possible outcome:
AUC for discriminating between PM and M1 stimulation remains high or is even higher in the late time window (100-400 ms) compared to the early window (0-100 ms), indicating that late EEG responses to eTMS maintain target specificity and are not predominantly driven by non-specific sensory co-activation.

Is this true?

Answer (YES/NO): YES